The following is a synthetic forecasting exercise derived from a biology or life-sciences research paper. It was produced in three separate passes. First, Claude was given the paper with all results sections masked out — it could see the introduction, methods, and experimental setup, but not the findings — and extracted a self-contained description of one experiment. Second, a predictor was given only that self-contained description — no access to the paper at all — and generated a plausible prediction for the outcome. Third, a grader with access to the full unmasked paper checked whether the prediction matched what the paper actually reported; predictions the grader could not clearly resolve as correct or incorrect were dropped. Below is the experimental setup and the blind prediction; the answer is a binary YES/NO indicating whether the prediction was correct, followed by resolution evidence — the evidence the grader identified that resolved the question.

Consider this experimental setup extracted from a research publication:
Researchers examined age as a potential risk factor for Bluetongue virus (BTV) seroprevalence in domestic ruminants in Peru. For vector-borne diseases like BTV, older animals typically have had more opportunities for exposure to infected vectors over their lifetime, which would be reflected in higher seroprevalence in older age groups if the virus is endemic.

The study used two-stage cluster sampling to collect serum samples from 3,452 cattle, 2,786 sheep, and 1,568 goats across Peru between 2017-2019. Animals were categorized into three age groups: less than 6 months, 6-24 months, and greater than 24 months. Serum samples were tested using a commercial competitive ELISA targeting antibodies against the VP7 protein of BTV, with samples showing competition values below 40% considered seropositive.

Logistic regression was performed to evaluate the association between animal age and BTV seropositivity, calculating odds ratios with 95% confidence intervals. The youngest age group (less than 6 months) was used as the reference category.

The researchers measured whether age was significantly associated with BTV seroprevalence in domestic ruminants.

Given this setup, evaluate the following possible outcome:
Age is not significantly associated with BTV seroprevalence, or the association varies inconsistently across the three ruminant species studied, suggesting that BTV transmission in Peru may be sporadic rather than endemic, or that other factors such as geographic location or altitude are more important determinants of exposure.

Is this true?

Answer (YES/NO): NO